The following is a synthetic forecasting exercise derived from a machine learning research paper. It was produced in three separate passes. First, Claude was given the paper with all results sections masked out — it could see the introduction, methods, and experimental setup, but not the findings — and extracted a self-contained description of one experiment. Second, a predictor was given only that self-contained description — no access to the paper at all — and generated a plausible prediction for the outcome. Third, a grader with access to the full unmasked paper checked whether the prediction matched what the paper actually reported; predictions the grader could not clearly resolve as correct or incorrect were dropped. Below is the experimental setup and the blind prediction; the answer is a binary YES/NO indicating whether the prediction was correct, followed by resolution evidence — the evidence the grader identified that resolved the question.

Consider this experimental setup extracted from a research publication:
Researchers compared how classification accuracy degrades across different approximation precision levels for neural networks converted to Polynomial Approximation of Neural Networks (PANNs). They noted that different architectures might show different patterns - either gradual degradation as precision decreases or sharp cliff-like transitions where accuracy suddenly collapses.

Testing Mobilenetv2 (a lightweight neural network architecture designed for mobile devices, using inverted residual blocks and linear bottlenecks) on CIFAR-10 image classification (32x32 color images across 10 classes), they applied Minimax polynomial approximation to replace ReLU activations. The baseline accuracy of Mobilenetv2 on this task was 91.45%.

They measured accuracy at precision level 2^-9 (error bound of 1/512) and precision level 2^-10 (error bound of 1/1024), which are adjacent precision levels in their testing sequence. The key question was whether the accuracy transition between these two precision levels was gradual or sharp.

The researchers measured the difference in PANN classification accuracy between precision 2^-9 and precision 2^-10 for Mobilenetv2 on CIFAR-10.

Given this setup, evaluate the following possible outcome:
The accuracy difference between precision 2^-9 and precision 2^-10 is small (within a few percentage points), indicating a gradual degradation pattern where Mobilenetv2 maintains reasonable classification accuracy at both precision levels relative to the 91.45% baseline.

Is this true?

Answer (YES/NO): NO